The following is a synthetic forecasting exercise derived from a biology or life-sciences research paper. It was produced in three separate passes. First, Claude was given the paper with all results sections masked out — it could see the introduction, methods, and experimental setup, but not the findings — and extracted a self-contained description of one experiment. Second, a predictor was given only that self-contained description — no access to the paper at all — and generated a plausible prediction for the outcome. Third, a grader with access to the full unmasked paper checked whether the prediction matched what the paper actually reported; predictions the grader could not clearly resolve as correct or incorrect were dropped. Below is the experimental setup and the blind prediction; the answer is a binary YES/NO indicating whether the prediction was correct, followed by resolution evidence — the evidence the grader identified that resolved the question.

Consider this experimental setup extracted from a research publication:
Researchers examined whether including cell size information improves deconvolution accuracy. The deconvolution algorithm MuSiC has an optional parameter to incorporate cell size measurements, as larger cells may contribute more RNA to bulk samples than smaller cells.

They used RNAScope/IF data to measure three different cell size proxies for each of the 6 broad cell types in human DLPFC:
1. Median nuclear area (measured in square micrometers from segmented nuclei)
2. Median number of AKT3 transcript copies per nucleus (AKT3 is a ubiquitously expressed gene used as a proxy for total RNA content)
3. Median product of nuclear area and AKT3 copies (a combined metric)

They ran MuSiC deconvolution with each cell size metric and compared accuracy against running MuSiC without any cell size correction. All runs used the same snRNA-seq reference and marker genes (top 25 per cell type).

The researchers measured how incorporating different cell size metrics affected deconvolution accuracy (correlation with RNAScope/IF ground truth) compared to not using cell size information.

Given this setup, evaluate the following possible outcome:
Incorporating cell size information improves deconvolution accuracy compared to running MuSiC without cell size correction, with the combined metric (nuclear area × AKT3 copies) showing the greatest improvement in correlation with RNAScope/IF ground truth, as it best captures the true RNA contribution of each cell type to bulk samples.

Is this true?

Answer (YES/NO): NO